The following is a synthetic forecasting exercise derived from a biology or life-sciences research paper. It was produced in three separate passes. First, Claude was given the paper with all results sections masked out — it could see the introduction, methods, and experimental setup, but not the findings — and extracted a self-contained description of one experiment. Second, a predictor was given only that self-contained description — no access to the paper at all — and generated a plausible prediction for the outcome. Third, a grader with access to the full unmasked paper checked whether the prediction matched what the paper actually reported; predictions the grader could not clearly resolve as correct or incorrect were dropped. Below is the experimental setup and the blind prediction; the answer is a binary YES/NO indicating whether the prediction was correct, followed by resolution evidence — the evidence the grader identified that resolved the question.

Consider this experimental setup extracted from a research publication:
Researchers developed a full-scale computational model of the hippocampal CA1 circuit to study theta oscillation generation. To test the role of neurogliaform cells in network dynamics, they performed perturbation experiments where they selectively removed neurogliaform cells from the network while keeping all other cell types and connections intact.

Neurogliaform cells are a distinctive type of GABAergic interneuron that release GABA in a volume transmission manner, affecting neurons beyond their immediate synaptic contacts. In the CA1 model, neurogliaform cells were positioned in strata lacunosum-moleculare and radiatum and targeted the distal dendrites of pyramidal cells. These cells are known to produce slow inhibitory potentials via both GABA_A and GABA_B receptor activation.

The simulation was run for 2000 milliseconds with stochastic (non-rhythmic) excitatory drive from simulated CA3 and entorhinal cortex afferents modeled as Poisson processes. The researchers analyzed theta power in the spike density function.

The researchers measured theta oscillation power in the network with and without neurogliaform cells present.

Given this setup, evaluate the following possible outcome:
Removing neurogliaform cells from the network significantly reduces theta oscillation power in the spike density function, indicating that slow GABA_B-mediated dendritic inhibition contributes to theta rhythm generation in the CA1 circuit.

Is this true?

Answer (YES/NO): NO